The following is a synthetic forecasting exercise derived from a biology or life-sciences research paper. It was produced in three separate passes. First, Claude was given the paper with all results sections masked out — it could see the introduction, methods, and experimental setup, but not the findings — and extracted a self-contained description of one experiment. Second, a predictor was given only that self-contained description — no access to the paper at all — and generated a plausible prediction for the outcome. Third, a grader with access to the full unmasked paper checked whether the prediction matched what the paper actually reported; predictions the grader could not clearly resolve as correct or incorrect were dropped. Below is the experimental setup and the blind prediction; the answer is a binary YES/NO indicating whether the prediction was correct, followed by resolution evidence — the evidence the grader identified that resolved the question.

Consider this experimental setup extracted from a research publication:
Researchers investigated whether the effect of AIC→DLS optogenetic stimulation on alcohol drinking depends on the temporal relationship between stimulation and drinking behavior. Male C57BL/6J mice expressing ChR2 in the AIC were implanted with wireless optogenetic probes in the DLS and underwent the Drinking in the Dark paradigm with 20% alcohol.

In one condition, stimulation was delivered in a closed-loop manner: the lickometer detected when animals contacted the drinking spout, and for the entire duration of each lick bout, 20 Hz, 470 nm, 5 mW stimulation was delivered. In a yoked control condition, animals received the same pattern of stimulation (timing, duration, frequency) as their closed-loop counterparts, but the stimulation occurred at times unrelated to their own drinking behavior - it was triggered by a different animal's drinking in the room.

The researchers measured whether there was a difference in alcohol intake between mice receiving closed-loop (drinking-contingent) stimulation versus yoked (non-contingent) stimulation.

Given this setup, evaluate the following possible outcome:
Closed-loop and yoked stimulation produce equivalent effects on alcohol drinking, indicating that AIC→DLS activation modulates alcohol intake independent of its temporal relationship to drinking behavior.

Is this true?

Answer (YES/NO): YES